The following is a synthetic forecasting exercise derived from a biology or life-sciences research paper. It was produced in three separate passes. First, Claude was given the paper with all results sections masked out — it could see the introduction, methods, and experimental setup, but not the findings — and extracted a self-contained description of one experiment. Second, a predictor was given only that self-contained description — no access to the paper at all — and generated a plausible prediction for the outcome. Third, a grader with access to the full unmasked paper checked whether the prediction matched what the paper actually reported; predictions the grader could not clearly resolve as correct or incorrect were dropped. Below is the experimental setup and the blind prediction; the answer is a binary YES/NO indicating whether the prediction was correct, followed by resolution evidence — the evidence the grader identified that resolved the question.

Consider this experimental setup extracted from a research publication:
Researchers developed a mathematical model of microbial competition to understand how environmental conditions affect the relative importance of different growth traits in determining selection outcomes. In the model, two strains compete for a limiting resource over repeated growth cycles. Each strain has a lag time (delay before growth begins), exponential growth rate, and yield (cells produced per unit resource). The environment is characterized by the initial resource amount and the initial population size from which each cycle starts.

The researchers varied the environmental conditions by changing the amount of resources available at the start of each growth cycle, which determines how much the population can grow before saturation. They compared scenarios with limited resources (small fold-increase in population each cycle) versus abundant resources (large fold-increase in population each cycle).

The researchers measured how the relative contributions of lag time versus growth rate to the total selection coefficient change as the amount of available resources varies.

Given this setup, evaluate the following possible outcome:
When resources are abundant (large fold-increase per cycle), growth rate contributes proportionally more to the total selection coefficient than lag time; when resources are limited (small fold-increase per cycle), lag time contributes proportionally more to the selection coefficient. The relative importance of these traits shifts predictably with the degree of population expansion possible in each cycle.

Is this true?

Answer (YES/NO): YES